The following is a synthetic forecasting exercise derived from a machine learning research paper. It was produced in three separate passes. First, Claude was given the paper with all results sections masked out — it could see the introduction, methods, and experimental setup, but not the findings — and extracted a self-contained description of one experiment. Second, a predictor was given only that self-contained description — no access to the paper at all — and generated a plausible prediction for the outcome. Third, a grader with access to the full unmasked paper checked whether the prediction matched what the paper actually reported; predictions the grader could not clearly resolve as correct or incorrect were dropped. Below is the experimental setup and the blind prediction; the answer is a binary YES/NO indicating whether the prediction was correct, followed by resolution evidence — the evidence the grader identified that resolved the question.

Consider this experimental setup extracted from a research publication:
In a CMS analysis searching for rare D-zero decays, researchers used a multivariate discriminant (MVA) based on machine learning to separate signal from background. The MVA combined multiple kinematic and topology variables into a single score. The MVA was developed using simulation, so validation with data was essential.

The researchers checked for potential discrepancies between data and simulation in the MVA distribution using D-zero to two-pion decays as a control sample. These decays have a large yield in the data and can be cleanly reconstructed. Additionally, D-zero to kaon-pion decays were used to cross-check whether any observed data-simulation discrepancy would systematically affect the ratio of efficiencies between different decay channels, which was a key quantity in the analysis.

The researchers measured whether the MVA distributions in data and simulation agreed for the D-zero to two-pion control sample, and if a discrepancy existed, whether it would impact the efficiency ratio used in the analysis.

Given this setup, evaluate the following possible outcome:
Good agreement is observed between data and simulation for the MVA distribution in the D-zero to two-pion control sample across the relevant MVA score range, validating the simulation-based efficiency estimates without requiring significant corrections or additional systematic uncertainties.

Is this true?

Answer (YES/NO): NO